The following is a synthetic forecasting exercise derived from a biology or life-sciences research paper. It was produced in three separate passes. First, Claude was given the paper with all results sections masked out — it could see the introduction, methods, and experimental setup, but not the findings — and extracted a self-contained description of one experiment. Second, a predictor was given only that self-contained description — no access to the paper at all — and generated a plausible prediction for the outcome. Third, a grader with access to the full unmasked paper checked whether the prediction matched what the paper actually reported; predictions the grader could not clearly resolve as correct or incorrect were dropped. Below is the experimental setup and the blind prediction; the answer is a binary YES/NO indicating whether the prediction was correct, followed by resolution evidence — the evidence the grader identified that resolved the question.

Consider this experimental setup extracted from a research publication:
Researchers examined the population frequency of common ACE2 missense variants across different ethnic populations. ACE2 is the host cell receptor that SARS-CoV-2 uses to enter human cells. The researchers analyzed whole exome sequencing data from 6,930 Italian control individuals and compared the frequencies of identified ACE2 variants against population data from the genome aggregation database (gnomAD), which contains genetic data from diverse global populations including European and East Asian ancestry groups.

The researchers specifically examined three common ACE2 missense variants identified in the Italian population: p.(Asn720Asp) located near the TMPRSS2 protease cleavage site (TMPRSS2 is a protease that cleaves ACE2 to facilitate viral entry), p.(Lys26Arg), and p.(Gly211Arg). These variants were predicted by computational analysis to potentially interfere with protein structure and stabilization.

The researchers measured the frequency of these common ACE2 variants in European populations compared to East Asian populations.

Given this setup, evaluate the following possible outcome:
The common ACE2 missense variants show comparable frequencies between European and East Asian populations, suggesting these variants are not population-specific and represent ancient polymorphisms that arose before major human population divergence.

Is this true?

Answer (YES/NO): NO